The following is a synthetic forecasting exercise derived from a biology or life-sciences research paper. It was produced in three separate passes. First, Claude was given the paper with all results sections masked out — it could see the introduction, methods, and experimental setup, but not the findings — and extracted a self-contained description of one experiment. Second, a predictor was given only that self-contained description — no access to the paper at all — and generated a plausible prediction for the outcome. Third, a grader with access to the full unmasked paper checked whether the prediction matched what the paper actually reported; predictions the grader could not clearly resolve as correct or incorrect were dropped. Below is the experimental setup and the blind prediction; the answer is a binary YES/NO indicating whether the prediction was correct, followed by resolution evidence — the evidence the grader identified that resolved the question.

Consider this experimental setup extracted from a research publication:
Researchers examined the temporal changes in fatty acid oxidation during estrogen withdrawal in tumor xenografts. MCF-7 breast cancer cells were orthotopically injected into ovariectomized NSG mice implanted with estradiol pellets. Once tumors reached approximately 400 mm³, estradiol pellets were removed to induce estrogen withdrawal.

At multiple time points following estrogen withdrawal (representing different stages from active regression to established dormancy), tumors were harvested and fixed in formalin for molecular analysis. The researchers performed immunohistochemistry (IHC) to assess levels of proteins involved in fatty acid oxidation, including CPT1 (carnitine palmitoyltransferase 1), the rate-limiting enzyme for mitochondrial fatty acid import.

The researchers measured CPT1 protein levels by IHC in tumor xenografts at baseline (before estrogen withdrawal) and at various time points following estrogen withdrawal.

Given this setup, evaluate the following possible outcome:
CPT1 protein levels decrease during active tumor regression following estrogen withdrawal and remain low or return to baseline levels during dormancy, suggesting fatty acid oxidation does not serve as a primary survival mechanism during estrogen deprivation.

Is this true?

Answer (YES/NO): NO